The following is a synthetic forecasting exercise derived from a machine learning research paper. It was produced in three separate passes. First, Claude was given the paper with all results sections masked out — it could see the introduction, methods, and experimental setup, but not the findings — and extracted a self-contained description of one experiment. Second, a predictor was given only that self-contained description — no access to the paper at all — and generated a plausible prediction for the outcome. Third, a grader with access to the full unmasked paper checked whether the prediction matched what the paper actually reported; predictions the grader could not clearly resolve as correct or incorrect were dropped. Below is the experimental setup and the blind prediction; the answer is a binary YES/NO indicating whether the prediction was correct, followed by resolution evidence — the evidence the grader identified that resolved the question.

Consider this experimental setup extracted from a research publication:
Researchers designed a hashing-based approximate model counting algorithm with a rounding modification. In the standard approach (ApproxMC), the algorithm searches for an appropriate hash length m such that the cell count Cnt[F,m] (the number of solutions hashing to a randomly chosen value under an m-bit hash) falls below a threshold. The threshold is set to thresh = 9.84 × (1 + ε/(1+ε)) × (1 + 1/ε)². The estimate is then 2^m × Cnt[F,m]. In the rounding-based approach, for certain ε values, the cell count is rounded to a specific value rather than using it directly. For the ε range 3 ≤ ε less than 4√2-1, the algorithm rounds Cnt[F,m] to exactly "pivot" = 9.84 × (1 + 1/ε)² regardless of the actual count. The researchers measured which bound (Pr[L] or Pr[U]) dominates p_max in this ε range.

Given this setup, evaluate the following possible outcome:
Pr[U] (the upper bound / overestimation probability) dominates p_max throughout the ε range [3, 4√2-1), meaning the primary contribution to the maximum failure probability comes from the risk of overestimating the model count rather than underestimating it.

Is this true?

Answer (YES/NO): NO